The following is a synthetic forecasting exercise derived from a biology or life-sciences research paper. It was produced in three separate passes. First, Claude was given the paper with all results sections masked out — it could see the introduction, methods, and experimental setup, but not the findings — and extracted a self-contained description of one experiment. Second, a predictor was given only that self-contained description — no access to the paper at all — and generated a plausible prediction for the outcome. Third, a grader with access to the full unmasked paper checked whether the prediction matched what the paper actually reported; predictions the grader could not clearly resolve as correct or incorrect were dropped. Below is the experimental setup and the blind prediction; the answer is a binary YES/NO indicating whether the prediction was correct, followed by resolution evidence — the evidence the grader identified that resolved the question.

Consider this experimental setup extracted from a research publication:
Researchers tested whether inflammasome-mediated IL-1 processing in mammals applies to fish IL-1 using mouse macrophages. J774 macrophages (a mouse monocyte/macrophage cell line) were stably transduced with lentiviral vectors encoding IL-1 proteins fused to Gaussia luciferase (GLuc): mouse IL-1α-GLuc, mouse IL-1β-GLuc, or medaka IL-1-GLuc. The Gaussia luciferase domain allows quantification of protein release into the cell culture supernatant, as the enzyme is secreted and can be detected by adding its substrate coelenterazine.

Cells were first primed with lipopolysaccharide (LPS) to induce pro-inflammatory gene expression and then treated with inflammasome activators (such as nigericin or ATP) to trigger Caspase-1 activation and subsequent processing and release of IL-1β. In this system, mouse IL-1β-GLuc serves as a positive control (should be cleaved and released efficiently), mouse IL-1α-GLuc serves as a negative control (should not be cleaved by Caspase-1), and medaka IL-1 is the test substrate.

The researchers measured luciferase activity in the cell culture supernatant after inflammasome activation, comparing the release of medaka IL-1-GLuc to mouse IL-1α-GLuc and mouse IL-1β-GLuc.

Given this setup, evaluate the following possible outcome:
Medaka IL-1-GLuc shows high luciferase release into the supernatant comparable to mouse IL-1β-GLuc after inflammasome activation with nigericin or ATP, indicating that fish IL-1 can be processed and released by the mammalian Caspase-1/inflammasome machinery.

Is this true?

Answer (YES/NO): NO